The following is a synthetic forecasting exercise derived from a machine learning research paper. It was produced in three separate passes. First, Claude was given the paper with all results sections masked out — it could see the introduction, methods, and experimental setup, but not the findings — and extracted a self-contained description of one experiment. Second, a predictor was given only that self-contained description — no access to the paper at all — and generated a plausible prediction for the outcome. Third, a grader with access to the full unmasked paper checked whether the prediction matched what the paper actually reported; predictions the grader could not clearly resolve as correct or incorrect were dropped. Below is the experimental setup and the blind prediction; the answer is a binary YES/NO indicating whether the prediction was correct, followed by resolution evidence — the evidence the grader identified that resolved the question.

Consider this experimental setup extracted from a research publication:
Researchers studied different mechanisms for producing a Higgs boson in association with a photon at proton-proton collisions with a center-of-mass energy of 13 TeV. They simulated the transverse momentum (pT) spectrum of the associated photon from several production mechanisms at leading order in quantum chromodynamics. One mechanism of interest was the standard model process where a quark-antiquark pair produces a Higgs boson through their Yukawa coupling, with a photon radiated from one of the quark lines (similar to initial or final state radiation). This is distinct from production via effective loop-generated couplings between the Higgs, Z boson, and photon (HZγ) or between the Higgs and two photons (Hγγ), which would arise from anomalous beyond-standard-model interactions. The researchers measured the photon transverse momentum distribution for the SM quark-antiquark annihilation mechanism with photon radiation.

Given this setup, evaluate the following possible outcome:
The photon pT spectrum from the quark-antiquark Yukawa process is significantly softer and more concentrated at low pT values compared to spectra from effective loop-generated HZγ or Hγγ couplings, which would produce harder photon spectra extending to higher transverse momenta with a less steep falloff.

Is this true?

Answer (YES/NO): YES